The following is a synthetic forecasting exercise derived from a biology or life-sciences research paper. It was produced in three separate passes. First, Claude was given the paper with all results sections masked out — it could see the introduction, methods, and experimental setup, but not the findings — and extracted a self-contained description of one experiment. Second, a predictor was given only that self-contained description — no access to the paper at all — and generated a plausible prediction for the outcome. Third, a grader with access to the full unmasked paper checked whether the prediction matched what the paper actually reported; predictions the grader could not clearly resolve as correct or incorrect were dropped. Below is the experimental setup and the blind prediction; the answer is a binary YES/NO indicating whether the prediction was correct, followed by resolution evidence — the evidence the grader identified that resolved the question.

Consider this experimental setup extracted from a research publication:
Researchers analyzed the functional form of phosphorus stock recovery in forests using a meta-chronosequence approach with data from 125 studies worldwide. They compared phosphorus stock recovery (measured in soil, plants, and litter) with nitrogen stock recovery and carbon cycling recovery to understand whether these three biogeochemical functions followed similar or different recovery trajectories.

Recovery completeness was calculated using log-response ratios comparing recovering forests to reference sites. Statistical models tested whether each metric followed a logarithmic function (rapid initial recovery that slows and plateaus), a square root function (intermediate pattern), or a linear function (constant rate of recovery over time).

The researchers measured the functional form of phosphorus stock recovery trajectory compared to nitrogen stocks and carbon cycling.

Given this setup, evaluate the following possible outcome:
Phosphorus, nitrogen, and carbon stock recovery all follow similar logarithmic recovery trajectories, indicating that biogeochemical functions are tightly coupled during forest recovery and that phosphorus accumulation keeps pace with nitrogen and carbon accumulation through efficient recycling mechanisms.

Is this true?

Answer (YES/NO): NO